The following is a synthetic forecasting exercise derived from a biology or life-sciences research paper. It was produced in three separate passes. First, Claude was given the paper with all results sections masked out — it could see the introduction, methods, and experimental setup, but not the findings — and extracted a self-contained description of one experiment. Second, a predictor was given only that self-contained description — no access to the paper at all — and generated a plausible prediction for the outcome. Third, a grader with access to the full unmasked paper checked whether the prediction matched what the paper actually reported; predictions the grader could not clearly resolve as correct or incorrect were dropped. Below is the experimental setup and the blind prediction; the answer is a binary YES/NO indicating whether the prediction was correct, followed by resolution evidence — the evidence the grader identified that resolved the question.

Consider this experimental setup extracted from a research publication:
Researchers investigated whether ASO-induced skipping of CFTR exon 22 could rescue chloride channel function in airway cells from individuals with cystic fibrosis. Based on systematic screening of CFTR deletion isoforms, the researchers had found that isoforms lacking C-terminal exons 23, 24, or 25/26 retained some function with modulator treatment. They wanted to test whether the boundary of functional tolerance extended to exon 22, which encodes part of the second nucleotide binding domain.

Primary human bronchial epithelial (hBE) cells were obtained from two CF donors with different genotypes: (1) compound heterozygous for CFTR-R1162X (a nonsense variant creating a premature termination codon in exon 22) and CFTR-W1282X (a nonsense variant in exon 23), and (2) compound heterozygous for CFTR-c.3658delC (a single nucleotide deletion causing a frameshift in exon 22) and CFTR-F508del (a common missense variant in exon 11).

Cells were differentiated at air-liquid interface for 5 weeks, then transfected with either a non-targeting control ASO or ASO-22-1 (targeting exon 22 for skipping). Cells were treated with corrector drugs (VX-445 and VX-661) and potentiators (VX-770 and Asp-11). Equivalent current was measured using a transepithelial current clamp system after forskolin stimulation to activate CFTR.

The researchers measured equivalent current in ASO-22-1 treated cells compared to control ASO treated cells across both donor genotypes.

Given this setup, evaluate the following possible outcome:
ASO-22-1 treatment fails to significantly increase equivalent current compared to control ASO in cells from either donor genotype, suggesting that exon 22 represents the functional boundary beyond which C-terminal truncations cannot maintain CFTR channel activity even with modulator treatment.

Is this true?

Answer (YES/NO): YES